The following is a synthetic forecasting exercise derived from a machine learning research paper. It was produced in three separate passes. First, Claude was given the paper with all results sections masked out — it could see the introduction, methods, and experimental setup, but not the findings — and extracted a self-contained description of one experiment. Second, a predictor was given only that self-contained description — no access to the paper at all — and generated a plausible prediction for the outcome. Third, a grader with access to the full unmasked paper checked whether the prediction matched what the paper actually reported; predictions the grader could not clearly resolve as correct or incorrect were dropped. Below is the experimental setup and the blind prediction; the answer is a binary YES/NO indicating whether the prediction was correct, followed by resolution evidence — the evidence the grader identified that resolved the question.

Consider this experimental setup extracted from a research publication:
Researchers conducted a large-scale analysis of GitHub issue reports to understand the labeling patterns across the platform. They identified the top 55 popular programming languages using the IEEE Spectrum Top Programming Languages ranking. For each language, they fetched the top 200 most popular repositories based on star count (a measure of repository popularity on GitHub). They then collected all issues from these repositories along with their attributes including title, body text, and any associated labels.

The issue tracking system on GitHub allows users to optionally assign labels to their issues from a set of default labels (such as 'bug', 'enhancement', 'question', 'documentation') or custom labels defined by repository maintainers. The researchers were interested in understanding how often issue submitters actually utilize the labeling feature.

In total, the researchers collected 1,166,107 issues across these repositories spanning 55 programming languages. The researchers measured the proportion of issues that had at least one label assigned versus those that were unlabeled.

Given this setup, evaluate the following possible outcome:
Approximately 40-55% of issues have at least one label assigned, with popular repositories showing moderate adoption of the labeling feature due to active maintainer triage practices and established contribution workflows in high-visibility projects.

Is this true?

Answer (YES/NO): NO